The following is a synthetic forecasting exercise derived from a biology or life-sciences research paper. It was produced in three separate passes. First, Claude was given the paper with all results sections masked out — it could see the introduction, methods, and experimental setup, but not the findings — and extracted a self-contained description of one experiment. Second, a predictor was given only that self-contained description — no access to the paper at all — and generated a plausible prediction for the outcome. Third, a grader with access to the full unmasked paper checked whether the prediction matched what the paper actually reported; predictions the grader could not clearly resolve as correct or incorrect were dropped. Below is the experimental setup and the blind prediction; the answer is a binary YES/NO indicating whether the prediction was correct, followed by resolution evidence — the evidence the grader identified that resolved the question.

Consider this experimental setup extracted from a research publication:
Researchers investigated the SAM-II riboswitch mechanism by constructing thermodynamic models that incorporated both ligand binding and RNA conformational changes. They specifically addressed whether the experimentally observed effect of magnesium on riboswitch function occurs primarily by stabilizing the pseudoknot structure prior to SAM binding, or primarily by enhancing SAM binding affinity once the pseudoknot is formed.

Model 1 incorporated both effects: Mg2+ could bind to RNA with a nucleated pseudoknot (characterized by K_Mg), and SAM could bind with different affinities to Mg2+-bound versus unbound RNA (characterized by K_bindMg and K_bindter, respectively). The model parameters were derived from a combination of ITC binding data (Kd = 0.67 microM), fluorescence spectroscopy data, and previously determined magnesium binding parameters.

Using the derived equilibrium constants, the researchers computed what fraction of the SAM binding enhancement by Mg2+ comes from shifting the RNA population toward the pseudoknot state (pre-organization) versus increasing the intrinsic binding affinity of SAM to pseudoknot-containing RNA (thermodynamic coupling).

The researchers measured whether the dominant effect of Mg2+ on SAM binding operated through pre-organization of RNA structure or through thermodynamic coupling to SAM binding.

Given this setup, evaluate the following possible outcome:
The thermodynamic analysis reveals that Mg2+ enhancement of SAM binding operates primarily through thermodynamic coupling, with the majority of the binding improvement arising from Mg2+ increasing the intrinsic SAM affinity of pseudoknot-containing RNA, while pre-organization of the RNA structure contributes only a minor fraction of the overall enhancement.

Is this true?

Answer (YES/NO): NO